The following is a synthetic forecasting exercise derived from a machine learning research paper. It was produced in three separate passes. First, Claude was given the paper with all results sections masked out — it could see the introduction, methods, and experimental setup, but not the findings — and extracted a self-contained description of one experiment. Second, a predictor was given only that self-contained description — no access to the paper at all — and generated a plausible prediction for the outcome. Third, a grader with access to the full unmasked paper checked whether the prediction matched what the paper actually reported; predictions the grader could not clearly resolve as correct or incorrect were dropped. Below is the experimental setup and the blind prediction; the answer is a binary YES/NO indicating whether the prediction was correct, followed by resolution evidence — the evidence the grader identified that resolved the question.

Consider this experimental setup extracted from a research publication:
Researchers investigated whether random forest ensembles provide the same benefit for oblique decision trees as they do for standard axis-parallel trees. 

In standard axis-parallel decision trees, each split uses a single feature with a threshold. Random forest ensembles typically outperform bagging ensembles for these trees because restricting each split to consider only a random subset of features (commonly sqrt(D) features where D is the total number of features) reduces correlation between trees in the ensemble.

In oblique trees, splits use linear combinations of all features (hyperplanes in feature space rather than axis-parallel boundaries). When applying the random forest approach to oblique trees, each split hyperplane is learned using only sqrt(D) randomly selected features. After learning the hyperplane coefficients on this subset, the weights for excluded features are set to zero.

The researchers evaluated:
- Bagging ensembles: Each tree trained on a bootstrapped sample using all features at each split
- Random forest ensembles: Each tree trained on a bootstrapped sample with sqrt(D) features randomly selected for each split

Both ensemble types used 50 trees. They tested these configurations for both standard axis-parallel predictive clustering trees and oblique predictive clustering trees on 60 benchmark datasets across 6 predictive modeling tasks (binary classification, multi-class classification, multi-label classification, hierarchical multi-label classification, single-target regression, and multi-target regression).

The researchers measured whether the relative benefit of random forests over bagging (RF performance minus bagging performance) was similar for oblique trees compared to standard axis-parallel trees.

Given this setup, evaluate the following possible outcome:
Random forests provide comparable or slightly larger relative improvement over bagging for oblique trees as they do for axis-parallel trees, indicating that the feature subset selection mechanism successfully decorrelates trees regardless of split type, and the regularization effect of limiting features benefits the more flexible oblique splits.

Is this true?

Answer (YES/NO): NO